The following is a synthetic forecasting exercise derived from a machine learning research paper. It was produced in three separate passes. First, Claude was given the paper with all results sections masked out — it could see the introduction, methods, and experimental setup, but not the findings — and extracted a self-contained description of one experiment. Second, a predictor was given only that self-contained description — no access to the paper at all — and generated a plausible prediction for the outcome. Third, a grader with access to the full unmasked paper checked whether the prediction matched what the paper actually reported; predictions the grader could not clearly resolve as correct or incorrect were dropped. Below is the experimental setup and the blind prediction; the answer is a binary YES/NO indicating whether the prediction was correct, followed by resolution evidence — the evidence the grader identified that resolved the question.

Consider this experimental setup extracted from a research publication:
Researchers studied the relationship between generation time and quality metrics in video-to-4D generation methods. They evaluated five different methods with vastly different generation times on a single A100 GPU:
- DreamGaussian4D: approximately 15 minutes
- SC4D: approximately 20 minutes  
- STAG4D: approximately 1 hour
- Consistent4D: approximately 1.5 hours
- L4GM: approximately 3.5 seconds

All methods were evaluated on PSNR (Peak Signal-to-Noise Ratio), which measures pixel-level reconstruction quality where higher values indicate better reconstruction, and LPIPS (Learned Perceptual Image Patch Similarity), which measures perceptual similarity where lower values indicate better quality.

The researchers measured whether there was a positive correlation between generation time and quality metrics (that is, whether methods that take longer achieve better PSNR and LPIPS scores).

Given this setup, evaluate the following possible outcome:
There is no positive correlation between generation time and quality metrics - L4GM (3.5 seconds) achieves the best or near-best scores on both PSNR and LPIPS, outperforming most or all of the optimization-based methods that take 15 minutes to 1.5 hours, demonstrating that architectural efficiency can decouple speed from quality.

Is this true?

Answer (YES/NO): YES